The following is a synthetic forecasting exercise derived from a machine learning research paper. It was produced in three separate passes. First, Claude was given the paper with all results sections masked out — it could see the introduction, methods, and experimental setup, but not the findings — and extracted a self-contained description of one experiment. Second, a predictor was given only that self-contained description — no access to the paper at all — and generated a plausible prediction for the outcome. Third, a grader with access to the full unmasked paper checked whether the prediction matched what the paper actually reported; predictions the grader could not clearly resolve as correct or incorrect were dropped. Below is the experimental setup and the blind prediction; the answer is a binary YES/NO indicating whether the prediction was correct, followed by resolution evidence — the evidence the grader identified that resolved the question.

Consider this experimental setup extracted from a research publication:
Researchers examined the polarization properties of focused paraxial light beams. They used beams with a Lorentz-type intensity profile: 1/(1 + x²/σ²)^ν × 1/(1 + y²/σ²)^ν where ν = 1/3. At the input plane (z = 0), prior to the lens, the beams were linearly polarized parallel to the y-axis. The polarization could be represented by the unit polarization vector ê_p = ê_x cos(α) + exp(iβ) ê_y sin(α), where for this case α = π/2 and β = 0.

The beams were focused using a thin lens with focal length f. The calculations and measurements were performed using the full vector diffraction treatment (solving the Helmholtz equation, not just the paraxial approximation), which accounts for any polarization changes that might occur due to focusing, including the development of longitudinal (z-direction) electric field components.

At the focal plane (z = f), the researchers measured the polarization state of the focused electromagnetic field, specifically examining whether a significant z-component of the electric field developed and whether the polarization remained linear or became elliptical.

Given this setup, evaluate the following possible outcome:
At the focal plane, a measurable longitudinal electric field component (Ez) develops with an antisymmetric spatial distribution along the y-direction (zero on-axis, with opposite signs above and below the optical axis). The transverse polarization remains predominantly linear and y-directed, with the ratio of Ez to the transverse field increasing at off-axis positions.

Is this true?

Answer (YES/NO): NO